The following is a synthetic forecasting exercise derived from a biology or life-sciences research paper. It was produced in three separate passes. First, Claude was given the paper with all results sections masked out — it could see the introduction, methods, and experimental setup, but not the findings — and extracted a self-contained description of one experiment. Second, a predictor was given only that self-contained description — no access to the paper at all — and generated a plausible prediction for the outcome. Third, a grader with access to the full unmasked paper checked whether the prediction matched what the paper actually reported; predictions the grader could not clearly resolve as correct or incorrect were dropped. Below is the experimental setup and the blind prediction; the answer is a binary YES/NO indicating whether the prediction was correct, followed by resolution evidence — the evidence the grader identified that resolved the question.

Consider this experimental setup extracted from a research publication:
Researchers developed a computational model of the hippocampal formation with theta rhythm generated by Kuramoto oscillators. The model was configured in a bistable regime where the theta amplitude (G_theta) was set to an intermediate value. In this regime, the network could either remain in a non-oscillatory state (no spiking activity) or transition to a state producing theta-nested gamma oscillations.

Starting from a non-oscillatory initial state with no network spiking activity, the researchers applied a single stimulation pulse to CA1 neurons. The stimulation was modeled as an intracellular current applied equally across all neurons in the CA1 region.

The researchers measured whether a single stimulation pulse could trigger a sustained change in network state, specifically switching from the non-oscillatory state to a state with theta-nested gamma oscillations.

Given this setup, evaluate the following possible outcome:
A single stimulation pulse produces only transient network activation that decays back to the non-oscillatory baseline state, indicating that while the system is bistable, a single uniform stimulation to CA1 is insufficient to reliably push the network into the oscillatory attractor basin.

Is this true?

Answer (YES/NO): NO